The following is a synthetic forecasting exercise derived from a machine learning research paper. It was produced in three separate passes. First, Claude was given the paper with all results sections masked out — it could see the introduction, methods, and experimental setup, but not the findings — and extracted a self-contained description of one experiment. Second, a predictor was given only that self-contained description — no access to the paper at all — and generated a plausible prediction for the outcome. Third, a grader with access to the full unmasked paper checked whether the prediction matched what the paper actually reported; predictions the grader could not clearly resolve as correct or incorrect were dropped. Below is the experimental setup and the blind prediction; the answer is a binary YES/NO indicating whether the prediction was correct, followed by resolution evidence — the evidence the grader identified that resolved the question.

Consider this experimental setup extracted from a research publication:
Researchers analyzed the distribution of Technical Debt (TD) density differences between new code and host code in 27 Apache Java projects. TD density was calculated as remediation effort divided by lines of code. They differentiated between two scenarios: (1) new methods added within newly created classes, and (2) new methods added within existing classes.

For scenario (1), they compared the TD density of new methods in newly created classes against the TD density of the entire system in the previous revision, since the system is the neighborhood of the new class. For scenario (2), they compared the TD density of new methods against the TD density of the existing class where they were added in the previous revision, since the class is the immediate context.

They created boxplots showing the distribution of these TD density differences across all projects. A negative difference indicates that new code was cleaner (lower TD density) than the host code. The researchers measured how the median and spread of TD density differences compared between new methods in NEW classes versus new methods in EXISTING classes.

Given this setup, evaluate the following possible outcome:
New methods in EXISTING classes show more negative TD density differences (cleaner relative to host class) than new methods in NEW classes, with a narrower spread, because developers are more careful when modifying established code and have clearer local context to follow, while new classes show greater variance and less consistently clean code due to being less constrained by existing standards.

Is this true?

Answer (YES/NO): YES